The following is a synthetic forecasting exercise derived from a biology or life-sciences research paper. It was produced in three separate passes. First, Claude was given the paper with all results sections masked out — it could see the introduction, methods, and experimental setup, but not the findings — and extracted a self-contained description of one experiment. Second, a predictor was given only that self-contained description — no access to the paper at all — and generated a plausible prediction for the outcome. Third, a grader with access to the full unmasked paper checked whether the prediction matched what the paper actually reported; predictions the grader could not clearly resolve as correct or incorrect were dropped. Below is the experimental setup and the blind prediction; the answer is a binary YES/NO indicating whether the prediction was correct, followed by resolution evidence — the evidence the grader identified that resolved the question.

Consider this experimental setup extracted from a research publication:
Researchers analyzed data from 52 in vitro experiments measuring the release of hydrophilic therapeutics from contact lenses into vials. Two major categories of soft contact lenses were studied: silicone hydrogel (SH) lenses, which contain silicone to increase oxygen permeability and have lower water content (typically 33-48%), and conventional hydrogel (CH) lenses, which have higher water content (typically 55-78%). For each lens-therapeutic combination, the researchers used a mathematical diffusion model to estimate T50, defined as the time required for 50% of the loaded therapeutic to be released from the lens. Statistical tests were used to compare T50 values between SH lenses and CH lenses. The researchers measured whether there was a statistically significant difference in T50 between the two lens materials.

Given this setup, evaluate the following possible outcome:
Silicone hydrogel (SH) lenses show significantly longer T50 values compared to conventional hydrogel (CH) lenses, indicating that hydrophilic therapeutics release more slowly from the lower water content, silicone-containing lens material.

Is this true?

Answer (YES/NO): YES